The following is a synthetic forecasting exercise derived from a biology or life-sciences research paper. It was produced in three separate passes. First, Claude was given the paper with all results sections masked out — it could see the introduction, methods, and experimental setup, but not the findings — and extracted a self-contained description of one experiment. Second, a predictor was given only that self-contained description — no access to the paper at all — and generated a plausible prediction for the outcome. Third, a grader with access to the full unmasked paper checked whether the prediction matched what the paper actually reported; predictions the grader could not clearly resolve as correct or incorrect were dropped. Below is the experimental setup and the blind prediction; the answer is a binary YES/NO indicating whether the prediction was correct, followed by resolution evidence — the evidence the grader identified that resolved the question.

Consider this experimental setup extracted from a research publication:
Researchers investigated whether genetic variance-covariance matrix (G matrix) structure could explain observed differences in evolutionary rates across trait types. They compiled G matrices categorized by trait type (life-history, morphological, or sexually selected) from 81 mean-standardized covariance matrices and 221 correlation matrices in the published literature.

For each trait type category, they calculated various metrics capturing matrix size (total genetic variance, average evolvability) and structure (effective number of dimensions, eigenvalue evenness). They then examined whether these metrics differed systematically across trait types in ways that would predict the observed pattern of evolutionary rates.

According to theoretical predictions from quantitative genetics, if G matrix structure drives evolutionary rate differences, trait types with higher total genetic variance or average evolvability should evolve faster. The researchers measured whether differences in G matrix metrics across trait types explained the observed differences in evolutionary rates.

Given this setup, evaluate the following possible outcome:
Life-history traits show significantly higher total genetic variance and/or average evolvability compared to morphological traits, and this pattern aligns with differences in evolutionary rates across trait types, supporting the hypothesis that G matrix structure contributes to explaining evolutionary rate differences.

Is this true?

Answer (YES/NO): NO